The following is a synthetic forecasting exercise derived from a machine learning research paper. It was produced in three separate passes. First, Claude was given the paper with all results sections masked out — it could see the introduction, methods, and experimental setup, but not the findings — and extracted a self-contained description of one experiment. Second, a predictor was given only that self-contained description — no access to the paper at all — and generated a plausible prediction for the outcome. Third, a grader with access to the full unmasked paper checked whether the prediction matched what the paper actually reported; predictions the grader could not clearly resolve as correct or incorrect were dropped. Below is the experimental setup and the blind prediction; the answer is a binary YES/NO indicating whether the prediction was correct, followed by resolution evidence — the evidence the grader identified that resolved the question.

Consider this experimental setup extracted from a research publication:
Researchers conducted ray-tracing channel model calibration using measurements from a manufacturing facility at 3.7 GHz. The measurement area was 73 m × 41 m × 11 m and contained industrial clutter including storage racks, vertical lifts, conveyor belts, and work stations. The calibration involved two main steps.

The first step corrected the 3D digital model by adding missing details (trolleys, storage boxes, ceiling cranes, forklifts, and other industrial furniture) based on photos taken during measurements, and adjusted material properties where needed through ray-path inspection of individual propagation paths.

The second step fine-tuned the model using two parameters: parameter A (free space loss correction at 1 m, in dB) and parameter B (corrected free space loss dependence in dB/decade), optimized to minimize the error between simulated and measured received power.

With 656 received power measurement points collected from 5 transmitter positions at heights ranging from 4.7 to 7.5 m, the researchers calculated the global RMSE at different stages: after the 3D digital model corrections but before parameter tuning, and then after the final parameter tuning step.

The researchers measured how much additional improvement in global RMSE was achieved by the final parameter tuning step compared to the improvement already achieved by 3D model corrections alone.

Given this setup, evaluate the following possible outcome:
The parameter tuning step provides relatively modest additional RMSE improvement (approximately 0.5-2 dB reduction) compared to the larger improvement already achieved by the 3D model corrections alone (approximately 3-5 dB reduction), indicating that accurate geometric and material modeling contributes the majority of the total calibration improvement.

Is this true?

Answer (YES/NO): NO